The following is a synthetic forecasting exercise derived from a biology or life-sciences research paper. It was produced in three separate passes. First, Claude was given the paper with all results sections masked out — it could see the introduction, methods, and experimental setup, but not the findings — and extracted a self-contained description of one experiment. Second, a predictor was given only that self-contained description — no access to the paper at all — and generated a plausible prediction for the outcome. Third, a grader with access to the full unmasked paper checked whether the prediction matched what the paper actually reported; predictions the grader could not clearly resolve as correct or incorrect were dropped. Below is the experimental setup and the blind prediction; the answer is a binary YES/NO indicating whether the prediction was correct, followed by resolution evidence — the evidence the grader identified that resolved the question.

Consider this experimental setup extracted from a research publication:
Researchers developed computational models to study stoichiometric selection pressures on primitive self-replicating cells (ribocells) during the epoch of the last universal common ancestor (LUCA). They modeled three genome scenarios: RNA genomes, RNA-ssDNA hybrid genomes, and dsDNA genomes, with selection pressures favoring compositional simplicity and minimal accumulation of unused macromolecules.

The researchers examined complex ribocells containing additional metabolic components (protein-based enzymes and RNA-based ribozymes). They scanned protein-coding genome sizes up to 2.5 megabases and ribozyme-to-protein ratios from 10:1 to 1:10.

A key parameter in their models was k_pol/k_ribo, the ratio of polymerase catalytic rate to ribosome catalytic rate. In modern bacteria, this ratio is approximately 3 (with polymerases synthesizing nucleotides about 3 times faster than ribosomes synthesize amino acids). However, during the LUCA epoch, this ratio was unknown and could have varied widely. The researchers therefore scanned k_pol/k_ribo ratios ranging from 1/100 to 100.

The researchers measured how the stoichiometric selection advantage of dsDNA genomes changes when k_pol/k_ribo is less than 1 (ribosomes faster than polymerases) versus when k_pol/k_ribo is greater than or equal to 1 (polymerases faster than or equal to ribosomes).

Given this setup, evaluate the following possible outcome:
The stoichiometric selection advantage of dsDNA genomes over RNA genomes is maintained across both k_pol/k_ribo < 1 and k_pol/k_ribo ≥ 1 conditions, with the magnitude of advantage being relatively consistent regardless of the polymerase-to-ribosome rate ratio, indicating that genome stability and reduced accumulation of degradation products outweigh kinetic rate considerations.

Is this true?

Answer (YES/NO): NO